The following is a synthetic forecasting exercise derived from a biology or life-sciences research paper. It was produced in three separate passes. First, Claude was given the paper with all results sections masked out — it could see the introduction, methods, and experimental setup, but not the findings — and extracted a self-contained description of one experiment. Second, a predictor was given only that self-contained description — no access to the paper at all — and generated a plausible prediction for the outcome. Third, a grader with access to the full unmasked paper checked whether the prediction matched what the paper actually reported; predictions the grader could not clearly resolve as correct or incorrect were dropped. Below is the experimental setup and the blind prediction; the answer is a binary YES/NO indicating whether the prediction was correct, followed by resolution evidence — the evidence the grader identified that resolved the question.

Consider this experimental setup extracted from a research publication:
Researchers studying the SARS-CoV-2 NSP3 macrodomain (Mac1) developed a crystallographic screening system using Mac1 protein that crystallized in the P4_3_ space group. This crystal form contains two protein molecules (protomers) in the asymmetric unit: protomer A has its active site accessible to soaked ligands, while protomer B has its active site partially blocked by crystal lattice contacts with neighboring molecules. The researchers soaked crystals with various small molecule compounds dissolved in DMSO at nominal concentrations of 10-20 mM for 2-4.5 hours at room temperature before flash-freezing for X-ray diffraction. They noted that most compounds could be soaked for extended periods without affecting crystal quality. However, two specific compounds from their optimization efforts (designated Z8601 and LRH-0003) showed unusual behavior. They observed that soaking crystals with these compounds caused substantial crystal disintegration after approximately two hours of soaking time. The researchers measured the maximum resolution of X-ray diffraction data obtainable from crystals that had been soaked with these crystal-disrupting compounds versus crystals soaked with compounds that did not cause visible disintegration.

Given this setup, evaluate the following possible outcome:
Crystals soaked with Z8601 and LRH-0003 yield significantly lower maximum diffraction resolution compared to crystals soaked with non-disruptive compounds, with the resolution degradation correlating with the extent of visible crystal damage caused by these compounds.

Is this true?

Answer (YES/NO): NO